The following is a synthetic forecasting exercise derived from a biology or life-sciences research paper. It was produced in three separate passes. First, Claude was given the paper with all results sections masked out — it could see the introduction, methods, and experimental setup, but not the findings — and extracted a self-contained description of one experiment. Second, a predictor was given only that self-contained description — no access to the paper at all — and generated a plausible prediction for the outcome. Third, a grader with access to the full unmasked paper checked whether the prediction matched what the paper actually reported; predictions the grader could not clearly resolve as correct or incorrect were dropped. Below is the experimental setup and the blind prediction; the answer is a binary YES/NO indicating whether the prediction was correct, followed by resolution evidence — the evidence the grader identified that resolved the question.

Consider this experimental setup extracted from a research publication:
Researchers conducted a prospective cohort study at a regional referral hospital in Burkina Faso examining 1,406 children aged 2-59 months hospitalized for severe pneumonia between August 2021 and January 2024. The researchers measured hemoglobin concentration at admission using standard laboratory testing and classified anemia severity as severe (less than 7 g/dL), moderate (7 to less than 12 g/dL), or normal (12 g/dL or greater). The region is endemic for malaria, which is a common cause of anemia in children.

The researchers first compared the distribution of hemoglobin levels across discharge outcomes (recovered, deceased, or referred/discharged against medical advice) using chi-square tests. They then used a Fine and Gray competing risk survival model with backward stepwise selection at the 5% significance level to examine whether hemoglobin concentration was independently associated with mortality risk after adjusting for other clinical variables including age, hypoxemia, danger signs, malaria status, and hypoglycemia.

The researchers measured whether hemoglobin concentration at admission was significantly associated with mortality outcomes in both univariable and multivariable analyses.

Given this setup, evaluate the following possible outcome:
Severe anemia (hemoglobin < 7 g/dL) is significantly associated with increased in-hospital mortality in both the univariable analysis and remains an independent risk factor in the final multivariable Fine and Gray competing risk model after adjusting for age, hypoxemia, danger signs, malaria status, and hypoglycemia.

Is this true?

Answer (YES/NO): NO